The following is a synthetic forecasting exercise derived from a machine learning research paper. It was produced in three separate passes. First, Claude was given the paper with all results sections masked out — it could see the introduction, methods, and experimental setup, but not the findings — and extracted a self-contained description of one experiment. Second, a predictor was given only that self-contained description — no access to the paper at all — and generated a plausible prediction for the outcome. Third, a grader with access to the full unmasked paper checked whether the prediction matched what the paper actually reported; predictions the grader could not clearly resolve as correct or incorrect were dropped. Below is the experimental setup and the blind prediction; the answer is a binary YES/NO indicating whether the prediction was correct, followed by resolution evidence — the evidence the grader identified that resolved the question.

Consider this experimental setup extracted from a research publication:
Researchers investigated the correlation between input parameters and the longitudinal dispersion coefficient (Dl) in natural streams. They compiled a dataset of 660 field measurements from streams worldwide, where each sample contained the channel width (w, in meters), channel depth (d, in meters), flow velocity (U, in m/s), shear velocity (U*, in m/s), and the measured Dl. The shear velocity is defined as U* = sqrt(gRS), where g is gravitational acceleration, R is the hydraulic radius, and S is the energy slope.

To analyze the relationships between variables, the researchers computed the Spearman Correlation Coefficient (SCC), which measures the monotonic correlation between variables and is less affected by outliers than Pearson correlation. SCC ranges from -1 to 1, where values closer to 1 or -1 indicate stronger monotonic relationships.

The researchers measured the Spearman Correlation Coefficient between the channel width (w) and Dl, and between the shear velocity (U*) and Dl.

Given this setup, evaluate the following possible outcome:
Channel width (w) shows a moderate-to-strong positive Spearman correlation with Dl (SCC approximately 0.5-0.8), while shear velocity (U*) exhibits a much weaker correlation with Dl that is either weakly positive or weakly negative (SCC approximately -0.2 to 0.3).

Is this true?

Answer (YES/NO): YES